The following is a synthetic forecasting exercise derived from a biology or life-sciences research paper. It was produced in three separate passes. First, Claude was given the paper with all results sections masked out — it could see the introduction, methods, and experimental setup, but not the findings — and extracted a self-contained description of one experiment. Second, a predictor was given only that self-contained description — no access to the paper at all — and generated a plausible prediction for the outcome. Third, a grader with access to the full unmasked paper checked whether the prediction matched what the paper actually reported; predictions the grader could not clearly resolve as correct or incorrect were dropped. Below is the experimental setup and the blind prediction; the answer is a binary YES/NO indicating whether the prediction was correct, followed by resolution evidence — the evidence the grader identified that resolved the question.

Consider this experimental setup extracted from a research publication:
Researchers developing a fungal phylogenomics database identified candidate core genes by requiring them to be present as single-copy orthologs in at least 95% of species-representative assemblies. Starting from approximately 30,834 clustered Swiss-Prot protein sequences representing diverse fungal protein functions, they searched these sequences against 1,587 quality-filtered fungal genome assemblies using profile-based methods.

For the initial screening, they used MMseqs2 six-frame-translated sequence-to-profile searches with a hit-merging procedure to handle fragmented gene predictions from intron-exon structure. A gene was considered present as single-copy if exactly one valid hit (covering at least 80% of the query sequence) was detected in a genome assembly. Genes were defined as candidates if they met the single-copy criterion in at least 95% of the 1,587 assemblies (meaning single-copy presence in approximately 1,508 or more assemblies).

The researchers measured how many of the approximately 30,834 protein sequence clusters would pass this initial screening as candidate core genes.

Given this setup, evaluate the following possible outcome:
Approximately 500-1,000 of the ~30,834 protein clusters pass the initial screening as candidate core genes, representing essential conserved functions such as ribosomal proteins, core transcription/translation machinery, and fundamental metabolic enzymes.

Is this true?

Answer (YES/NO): NO